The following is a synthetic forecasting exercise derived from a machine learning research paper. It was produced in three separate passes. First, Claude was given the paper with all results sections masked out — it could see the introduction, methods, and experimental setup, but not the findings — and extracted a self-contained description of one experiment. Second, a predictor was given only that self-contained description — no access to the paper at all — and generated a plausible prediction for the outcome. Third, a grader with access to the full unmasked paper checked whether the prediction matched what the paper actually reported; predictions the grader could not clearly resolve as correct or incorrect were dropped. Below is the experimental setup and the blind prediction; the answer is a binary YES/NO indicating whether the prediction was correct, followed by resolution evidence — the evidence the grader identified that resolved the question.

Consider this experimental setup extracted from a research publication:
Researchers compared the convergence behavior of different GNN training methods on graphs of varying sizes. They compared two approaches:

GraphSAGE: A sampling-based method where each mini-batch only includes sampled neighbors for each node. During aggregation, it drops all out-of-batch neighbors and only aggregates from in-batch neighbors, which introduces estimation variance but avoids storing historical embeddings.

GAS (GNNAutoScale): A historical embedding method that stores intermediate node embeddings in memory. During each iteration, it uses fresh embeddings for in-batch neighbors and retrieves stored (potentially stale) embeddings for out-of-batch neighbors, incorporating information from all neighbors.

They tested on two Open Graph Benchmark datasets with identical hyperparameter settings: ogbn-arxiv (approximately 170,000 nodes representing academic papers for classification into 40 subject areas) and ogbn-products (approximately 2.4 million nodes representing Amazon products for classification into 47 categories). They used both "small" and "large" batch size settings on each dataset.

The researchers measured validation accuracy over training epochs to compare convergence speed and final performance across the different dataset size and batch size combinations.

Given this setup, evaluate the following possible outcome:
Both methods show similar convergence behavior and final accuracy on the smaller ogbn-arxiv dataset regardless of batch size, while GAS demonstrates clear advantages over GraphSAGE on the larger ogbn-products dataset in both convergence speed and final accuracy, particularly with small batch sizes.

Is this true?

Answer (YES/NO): NO